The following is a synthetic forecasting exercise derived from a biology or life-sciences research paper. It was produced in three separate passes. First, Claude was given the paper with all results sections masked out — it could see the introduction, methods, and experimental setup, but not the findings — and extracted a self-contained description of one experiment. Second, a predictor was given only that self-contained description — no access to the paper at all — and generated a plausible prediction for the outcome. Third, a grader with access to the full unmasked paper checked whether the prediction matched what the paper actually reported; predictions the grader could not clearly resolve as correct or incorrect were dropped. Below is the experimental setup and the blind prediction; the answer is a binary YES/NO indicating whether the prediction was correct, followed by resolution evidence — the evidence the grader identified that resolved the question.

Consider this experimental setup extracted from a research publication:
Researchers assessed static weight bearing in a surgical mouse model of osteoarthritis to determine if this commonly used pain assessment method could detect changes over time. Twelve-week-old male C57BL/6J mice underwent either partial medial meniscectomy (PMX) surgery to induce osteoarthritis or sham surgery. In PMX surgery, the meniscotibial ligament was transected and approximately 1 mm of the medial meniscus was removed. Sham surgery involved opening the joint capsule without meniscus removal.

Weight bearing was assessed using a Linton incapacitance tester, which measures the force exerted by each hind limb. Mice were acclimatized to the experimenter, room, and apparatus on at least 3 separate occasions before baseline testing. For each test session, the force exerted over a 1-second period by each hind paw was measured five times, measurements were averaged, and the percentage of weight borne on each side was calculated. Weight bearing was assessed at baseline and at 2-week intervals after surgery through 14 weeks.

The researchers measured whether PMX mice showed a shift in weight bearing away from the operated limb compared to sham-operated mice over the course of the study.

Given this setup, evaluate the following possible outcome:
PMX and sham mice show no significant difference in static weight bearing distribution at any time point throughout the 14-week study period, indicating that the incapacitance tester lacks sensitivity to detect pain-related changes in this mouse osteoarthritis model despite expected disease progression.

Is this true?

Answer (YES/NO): YES